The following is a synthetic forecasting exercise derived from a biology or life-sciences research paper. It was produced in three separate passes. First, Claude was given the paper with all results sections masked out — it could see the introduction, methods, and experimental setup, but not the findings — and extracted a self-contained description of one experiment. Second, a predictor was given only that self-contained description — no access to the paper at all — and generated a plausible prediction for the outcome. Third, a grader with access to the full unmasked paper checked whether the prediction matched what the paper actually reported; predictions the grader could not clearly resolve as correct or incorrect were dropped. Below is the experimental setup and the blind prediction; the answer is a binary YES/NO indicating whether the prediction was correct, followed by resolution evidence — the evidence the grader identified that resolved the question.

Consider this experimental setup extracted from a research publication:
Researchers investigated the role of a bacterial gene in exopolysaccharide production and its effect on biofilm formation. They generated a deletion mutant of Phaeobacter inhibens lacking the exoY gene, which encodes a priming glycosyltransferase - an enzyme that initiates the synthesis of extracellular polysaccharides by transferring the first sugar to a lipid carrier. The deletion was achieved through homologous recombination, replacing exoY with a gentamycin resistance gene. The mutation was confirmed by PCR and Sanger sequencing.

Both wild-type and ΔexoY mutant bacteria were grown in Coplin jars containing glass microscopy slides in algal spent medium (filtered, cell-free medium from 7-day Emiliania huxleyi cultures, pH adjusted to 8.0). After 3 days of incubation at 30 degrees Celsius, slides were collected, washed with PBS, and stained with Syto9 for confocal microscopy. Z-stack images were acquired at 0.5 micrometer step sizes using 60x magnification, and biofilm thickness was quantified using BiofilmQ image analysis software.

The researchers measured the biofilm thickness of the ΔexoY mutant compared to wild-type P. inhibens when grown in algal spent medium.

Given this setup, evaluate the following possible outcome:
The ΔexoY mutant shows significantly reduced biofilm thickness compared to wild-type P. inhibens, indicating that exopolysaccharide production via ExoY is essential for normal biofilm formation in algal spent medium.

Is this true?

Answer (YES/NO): YES